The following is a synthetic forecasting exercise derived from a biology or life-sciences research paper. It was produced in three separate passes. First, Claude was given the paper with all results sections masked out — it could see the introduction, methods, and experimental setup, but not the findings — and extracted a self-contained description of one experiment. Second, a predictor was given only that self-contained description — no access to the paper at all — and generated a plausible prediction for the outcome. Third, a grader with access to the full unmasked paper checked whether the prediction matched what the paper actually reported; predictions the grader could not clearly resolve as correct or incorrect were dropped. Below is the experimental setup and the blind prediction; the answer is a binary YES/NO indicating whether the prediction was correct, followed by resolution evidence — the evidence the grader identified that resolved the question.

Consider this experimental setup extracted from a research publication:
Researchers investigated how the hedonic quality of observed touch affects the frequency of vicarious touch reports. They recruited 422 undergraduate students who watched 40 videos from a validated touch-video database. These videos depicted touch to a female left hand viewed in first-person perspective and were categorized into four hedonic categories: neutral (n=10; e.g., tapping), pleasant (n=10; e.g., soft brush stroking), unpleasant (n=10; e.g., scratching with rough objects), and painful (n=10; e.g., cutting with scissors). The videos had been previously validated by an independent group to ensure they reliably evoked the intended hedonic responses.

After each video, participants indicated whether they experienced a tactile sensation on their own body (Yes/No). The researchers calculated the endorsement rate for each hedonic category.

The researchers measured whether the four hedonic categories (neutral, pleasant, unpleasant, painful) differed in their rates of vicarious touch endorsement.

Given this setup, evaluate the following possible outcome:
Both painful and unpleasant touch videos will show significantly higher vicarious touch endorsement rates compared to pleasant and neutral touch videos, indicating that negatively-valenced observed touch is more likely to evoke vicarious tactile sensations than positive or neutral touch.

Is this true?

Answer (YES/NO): NO